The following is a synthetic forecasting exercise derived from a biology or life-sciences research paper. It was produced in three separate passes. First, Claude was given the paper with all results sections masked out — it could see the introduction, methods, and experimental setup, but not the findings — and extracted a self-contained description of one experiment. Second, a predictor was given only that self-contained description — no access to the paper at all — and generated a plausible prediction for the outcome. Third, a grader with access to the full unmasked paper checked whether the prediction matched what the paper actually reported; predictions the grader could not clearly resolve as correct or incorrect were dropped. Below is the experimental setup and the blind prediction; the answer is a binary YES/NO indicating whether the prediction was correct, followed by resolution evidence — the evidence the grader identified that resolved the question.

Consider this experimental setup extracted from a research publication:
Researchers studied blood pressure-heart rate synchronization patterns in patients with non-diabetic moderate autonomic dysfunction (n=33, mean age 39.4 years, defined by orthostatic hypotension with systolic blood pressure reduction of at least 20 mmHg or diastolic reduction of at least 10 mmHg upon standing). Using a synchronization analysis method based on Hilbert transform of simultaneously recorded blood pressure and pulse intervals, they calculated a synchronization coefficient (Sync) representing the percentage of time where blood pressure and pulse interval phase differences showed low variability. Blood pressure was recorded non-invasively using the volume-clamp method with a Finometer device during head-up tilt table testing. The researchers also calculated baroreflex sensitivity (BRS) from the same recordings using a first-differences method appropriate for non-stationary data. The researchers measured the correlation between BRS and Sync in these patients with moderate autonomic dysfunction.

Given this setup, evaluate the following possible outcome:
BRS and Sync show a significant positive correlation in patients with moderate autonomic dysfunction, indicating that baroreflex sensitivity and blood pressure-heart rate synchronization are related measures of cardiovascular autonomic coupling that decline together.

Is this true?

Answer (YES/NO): NO